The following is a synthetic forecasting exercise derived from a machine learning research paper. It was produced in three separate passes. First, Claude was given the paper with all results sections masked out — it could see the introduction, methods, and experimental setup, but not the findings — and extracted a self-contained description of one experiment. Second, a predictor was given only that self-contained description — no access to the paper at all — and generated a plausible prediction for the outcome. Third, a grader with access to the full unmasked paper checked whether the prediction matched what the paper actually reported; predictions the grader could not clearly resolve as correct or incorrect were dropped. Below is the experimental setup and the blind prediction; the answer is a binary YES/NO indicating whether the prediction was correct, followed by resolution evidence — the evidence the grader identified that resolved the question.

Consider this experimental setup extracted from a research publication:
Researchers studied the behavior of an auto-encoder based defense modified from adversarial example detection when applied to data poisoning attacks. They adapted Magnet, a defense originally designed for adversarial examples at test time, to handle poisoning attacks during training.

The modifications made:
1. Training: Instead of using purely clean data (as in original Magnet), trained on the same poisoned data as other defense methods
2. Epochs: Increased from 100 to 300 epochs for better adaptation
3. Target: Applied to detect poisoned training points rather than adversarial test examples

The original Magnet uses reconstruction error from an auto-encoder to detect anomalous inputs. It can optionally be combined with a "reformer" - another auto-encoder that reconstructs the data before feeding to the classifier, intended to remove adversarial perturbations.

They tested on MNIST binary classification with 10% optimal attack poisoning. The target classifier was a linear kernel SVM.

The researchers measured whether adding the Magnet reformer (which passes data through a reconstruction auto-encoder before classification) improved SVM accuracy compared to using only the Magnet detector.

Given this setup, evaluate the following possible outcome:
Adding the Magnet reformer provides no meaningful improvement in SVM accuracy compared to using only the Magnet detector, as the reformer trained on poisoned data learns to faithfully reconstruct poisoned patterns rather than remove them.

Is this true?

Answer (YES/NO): NO